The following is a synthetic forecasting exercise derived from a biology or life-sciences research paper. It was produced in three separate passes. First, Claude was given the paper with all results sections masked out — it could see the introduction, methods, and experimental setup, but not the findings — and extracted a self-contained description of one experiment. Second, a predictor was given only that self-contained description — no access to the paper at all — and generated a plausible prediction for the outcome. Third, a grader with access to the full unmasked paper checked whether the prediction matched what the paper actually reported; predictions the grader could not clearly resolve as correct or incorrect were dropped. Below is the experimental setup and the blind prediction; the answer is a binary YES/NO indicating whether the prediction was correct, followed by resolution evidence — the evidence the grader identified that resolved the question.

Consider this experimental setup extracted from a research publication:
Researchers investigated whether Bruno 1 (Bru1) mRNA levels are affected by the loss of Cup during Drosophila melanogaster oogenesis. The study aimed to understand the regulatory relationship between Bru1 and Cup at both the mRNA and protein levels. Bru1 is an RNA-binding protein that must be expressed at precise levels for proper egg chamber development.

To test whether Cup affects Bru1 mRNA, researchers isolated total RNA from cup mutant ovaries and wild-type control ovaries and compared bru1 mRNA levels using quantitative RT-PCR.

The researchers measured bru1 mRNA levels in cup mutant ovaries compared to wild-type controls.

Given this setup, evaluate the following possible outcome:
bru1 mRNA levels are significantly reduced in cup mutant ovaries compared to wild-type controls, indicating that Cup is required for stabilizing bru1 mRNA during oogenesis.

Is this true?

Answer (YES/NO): YES